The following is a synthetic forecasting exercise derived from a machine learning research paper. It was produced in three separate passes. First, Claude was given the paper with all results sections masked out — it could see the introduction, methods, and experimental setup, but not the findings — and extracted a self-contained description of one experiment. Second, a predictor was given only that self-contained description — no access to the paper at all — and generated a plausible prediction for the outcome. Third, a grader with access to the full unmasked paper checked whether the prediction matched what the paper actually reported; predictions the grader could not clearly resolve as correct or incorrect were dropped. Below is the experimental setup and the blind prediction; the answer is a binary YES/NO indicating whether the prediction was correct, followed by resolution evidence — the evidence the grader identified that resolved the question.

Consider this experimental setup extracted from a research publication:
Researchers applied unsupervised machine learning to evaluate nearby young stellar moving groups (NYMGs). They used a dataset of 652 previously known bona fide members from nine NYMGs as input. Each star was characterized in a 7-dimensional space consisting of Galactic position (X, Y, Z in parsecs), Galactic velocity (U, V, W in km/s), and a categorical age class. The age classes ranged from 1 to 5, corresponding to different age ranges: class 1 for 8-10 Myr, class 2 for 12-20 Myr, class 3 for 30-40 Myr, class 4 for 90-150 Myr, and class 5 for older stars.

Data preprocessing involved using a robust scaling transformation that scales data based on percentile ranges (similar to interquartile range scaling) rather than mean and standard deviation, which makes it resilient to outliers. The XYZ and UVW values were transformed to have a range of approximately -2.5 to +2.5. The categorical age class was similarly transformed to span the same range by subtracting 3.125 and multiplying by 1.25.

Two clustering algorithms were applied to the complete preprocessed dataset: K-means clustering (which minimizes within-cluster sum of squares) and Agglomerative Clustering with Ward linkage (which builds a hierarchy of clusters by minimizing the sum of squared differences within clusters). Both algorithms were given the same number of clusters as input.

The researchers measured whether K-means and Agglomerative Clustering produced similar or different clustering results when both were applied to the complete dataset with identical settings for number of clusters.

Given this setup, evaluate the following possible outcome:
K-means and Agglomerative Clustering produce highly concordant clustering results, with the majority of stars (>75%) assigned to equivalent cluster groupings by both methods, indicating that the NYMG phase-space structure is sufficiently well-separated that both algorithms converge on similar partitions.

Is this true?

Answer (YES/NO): YES